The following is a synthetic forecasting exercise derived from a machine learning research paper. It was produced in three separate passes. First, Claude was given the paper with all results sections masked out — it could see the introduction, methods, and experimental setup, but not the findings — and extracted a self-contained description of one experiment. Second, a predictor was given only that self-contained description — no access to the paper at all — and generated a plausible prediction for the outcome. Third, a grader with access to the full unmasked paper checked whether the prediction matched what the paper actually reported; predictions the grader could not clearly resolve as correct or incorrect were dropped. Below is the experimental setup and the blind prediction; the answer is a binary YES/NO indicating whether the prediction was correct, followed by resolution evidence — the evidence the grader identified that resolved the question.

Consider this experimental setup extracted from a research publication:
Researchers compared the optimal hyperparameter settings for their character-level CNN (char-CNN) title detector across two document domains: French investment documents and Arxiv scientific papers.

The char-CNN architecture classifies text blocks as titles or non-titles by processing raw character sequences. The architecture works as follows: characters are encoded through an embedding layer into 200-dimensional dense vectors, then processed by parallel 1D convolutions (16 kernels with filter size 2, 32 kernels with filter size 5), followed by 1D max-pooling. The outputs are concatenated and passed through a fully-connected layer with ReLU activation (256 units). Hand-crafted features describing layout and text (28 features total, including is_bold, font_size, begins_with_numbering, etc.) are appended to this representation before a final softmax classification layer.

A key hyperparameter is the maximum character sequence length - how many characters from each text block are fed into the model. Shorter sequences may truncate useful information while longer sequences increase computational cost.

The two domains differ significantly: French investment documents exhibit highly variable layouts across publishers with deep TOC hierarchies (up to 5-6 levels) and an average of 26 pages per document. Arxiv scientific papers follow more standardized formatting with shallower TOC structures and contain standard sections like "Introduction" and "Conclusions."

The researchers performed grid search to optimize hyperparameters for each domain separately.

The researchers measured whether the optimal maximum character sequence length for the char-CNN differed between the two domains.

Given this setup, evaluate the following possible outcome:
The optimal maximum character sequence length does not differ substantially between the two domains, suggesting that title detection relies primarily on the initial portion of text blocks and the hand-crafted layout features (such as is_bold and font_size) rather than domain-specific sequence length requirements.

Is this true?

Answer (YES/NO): NO